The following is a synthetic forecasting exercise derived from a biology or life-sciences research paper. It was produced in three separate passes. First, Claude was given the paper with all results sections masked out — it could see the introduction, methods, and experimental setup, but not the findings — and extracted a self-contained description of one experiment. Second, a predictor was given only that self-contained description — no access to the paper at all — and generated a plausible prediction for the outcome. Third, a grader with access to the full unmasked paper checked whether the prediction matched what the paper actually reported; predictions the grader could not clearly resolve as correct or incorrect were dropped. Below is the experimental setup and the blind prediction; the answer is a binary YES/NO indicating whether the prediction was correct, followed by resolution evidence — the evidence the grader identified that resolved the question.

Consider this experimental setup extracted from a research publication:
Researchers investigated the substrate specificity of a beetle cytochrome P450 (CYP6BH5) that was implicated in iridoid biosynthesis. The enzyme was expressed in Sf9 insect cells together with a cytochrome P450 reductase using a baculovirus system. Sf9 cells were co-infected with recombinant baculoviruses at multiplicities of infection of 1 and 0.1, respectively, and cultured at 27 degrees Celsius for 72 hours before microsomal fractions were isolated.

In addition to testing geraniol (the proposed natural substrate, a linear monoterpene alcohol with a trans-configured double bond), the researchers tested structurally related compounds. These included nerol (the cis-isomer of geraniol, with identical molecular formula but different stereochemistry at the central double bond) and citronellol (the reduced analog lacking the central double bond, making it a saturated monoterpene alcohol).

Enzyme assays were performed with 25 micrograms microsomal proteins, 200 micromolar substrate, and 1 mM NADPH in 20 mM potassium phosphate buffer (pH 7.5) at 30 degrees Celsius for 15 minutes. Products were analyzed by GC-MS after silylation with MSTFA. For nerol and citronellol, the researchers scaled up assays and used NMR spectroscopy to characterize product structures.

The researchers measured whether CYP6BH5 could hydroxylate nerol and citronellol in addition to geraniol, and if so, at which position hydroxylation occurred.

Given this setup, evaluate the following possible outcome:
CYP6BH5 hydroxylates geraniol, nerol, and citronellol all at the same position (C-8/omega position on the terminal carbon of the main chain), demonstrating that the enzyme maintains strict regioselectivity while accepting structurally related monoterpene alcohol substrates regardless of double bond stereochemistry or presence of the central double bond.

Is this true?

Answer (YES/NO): YES